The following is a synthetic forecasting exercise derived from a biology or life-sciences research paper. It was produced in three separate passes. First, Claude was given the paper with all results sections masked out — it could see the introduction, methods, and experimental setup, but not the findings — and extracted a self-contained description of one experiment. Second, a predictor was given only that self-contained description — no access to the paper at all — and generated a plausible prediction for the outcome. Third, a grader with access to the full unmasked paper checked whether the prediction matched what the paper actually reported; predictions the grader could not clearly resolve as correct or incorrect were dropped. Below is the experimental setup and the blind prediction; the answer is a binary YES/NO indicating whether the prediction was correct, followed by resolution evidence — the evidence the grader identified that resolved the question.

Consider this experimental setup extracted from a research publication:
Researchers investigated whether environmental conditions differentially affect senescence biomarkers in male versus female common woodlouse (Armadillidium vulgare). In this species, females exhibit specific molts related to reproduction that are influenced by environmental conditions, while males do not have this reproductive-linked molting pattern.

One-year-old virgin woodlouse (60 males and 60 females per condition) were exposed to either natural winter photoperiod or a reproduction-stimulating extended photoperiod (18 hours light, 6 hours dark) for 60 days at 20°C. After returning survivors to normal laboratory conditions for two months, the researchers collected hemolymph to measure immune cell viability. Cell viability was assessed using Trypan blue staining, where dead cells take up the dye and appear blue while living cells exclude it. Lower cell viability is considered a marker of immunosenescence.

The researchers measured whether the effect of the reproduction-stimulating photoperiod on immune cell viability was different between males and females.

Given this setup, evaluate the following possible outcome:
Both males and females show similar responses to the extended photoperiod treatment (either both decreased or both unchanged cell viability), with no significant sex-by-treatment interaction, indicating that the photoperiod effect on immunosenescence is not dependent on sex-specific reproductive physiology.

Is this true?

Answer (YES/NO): YES